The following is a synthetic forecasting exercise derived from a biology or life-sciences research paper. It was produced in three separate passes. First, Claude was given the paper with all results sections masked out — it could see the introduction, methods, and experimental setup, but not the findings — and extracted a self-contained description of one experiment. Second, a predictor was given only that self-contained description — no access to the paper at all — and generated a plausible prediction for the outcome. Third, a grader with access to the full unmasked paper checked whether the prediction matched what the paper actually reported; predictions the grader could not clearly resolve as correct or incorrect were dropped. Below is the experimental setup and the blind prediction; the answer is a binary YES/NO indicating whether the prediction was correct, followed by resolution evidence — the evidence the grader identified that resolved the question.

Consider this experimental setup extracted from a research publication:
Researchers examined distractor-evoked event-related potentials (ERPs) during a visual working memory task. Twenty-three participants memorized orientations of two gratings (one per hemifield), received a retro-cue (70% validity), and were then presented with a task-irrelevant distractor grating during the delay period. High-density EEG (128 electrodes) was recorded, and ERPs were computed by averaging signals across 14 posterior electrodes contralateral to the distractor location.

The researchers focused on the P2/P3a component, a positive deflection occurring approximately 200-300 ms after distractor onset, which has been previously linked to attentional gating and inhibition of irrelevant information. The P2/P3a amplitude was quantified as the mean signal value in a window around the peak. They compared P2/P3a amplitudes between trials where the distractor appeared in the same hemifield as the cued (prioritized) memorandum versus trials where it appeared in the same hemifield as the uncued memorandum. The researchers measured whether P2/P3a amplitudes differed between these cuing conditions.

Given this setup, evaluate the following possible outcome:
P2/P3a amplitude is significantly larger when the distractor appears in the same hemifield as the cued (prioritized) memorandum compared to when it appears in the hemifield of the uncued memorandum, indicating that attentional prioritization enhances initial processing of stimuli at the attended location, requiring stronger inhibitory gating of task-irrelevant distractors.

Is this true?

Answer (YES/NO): YES